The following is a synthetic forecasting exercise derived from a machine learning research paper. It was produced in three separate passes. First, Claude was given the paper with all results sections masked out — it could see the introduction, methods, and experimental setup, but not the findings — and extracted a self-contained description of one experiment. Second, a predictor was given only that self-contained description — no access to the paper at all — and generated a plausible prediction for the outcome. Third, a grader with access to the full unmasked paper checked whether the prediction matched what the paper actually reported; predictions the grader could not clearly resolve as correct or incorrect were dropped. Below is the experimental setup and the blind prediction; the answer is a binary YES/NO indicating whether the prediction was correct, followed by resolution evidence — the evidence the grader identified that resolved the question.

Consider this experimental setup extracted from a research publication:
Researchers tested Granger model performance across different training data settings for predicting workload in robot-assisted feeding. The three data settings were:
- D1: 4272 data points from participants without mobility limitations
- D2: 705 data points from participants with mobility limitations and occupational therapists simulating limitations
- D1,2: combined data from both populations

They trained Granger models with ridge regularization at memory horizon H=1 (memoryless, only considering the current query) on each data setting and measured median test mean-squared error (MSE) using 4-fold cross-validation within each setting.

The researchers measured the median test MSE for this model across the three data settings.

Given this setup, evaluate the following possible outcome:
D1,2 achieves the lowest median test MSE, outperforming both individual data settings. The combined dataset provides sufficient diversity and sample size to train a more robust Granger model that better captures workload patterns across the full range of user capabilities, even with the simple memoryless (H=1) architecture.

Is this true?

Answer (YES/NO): NO